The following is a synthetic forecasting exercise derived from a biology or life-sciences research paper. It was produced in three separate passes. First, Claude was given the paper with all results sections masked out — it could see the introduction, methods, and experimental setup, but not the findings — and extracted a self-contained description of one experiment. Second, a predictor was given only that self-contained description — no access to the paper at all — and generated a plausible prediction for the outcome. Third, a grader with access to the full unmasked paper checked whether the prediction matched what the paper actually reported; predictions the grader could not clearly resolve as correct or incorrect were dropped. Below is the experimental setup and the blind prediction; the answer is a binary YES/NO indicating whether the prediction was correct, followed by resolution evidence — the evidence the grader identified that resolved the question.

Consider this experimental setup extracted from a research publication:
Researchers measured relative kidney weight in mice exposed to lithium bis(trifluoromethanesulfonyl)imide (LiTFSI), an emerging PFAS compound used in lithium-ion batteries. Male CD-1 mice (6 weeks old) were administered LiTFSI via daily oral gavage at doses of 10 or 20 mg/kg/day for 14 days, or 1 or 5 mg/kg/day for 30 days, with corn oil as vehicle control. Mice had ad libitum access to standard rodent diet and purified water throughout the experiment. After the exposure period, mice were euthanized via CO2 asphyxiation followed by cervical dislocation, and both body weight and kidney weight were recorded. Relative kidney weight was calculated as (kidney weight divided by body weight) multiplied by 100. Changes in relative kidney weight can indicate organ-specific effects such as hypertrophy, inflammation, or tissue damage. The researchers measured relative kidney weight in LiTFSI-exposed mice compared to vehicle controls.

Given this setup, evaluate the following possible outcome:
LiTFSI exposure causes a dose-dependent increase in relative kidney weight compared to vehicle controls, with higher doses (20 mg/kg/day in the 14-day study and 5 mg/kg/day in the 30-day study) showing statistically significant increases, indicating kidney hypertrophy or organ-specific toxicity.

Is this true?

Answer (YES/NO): NO